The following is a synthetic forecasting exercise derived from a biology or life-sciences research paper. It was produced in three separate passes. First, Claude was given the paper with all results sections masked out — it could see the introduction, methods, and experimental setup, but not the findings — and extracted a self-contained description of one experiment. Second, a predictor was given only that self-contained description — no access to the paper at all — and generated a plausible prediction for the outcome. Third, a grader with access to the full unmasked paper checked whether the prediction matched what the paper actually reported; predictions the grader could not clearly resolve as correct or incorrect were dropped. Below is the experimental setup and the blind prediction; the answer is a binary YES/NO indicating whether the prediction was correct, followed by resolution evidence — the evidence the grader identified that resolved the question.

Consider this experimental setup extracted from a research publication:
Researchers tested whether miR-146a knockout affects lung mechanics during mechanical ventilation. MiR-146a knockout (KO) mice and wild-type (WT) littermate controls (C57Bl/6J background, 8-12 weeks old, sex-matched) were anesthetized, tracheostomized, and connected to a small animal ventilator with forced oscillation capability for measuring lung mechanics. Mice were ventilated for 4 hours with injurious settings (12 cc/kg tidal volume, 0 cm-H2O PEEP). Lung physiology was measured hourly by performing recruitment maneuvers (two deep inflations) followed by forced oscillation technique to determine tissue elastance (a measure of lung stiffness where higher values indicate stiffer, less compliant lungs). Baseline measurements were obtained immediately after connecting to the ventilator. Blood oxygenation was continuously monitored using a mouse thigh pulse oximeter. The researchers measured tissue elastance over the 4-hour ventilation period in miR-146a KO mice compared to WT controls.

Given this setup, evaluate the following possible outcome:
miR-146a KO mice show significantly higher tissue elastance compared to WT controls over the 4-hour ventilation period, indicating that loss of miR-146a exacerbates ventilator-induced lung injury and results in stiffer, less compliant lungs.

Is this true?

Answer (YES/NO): YES